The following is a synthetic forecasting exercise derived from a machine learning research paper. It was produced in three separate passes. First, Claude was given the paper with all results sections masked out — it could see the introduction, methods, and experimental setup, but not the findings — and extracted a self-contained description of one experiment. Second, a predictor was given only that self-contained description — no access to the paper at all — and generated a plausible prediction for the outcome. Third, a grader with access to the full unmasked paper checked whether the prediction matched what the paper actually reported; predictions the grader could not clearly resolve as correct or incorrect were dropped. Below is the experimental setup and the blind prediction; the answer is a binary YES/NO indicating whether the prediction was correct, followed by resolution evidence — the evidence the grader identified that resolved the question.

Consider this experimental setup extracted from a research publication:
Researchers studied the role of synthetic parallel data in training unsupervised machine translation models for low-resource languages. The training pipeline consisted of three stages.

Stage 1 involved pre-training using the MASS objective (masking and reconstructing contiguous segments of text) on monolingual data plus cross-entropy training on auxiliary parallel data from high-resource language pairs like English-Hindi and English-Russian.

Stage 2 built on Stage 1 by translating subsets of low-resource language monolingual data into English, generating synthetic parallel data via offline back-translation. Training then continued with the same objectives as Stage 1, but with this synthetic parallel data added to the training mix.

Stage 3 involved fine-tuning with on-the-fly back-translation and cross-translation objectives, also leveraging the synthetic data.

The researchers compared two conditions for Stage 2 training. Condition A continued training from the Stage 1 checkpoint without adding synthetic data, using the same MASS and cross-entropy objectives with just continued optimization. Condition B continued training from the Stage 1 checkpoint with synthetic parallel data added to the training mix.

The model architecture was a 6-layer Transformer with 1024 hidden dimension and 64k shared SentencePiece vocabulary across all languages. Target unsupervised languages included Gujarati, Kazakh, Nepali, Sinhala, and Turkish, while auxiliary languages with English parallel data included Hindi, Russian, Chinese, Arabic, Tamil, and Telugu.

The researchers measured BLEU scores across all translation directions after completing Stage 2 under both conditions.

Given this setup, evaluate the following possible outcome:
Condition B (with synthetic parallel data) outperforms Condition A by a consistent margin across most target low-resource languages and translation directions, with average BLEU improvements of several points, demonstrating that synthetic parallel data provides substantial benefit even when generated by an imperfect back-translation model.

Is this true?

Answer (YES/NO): YES